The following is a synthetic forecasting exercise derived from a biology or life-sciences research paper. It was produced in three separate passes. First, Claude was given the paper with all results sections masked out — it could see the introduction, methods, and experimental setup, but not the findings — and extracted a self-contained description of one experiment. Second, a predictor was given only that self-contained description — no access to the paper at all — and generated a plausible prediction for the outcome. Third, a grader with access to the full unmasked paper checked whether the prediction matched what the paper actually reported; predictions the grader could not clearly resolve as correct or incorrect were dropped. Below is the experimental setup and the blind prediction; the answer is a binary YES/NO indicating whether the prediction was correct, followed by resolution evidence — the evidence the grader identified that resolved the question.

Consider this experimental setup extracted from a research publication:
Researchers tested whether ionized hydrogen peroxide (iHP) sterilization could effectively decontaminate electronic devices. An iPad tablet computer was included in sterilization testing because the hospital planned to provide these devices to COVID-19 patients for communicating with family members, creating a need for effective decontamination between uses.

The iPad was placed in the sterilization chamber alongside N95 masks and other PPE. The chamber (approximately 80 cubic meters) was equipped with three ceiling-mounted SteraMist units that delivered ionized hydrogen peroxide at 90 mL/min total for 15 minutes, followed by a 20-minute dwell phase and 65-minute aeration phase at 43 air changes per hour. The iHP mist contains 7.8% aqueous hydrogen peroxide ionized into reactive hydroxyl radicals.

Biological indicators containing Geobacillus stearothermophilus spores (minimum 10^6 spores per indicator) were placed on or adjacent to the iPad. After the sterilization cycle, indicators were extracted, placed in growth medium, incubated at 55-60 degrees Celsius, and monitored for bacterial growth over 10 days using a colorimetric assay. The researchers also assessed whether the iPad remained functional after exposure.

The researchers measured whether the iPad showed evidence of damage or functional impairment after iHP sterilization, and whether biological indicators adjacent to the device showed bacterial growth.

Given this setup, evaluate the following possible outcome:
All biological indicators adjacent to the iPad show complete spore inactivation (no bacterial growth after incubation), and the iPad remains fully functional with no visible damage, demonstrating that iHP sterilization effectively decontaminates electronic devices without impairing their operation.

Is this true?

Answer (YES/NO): YES